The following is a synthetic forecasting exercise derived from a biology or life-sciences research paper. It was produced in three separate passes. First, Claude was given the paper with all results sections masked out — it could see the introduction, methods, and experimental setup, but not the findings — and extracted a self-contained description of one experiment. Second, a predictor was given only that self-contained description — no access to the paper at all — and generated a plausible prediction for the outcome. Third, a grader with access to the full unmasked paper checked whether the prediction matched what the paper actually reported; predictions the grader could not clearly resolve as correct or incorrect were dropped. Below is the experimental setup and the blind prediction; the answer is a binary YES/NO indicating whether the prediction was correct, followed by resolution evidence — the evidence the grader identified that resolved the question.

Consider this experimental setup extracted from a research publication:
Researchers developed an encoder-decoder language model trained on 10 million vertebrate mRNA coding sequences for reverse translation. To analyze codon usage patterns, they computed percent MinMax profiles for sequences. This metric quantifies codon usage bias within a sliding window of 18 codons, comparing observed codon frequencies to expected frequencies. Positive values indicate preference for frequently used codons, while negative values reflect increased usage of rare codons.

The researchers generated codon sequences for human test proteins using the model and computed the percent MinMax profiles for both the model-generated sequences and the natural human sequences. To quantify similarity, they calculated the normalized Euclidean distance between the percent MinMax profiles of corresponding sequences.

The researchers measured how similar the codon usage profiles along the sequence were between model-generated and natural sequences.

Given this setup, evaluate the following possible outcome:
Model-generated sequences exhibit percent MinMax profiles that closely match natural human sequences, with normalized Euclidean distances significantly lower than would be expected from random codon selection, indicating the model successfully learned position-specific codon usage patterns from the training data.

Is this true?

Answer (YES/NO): NO